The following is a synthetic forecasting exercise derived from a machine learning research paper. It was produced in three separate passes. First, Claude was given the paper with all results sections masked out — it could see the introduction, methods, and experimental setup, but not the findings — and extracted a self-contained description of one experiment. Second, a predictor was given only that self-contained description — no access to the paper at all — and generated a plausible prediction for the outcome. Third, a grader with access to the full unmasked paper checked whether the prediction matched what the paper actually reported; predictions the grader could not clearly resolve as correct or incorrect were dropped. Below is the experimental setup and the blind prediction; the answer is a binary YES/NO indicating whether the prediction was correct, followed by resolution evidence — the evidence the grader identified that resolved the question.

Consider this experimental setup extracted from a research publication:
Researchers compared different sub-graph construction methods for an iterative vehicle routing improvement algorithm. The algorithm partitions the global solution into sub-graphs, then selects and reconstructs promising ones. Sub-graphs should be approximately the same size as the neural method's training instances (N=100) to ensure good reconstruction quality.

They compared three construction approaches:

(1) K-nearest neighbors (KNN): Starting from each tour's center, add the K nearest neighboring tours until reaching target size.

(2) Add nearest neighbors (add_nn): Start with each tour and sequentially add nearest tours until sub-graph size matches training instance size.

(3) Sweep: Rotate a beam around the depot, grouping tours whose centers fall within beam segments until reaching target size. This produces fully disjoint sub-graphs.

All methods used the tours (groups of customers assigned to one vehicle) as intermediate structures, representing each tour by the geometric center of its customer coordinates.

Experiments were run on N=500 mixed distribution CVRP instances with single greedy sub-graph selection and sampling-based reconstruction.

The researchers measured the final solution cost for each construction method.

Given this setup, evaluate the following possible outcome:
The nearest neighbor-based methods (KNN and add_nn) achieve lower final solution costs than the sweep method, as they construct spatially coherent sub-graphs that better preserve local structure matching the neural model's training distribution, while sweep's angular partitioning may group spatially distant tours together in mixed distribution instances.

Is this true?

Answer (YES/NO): NO